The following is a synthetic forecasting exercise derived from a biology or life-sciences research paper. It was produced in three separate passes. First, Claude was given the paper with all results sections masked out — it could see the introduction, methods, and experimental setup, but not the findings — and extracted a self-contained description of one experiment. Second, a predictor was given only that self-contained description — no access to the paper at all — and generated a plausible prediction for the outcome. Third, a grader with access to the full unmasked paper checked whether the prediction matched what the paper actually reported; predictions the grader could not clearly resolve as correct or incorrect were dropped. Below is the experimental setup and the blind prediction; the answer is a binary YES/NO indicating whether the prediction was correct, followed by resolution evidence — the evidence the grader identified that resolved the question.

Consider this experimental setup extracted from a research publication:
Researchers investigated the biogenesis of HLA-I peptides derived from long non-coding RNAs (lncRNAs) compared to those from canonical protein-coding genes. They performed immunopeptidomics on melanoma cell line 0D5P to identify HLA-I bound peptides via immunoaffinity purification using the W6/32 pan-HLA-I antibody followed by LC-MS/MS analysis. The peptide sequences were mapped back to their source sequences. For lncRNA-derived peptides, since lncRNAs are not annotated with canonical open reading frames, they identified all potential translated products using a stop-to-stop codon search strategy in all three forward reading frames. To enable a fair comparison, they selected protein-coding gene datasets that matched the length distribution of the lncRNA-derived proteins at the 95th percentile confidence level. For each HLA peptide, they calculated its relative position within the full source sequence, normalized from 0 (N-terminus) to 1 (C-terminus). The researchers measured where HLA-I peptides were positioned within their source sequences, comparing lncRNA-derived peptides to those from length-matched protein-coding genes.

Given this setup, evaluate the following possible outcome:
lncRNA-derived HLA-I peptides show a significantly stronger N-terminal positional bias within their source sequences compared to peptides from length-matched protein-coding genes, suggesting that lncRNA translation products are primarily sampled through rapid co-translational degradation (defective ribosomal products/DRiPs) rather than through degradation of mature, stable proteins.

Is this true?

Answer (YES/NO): NO